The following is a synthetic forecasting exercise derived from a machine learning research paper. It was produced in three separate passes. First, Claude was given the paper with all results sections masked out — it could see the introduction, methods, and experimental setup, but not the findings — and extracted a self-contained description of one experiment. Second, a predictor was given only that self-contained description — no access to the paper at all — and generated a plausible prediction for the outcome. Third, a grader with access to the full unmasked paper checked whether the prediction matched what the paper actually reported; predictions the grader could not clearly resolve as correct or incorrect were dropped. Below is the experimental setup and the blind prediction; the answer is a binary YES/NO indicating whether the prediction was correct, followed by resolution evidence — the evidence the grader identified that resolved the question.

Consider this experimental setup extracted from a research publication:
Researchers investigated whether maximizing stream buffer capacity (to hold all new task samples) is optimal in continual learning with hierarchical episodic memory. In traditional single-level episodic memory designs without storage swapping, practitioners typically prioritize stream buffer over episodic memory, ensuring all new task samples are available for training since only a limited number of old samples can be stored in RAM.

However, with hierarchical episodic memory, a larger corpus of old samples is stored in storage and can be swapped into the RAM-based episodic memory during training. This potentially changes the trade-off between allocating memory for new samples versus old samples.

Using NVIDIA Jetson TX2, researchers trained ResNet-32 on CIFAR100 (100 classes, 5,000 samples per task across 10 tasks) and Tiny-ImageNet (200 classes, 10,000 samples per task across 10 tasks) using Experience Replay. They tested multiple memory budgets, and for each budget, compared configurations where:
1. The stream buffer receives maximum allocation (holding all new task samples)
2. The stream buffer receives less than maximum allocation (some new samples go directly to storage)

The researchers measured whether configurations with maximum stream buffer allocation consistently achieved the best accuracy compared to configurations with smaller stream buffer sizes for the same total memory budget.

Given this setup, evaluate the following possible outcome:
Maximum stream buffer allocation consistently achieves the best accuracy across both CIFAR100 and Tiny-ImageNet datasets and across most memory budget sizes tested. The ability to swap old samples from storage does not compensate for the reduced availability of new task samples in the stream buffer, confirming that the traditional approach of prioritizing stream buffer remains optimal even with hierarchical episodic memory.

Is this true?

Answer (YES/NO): NO